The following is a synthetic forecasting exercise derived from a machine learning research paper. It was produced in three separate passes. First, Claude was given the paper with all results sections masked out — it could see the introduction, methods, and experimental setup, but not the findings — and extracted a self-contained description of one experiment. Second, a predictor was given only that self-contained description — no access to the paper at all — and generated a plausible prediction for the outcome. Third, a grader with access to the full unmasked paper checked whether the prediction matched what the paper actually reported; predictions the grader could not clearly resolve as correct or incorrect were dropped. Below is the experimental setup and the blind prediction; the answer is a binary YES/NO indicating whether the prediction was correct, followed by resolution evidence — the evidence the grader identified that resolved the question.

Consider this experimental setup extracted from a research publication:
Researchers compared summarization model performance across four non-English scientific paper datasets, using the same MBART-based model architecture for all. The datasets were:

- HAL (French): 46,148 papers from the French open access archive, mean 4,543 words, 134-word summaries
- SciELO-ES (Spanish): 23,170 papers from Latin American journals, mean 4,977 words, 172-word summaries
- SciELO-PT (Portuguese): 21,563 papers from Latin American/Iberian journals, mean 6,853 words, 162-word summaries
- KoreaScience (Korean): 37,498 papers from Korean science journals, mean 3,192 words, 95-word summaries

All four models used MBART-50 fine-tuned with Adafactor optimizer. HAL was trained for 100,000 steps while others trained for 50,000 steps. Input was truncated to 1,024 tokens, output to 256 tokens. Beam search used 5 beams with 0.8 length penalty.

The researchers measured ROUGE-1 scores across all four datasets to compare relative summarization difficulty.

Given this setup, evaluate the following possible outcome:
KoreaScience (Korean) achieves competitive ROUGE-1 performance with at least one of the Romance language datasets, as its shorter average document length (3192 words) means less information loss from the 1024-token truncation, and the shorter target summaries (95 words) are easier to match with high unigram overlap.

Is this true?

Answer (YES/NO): NO